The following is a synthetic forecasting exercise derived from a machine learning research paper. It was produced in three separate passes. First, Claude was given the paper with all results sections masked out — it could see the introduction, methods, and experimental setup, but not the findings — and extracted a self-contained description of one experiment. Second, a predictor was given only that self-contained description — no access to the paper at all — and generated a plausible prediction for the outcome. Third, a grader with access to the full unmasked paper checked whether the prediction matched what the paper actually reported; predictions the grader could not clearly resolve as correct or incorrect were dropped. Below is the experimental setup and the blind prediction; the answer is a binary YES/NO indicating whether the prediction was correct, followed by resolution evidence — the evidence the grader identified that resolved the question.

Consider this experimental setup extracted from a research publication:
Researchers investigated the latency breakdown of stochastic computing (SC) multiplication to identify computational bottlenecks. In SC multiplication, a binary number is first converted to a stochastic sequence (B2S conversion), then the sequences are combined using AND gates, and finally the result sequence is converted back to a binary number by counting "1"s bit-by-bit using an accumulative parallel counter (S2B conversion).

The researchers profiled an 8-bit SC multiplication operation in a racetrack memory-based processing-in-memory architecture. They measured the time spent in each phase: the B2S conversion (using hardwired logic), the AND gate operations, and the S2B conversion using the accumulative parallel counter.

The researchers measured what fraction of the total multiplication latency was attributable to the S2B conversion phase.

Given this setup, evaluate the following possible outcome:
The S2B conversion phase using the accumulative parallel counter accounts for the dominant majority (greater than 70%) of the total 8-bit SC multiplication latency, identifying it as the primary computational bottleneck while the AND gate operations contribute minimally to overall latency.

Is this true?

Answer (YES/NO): YES